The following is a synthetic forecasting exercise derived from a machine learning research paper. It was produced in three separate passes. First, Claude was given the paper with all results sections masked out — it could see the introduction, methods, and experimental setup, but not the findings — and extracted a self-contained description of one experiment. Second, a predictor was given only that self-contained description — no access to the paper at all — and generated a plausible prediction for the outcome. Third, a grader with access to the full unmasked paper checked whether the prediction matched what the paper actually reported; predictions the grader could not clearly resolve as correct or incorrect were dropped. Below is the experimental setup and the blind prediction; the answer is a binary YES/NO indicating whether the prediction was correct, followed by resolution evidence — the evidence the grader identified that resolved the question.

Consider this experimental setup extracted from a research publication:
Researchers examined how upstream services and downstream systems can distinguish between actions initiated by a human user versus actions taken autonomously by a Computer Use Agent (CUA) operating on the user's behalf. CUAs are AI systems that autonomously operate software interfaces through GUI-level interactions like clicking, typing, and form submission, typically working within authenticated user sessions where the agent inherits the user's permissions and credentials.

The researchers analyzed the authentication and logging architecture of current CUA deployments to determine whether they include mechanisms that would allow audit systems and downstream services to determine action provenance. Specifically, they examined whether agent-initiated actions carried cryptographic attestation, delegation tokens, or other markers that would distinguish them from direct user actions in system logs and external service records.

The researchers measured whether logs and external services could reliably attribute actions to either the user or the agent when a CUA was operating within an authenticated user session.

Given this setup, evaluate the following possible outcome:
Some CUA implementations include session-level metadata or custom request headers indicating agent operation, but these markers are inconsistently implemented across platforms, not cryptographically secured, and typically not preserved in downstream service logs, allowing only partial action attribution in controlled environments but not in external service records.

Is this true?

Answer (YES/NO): NO